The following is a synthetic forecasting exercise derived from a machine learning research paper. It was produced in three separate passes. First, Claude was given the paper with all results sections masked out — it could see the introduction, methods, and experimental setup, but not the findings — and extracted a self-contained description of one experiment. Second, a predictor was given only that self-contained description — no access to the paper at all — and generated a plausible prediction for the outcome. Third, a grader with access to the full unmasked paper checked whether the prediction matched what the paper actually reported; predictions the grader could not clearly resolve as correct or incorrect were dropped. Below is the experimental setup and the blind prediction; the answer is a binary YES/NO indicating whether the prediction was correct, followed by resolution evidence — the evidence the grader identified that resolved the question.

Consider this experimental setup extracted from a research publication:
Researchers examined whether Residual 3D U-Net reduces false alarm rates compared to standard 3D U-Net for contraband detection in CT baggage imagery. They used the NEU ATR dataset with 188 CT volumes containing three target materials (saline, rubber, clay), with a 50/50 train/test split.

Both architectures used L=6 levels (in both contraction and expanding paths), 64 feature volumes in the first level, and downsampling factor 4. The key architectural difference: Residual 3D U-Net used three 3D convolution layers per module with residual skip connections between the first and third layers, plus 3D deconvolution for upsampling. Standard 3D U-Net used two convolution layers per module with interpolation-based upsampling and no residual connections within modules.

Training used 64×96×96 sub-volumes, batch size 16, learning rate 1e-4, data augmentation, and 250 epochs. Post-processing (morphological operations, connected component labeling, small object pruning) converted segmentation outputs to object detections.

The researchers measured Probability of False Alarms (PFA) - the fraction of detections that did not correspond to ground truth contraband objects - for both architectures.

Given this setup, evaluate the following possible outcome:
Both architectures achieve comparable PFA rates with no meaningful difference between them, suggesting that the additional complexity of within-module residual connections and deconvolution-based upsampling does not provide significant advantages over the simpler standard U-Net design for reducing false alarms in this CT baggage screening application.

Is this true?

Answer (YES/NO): NO